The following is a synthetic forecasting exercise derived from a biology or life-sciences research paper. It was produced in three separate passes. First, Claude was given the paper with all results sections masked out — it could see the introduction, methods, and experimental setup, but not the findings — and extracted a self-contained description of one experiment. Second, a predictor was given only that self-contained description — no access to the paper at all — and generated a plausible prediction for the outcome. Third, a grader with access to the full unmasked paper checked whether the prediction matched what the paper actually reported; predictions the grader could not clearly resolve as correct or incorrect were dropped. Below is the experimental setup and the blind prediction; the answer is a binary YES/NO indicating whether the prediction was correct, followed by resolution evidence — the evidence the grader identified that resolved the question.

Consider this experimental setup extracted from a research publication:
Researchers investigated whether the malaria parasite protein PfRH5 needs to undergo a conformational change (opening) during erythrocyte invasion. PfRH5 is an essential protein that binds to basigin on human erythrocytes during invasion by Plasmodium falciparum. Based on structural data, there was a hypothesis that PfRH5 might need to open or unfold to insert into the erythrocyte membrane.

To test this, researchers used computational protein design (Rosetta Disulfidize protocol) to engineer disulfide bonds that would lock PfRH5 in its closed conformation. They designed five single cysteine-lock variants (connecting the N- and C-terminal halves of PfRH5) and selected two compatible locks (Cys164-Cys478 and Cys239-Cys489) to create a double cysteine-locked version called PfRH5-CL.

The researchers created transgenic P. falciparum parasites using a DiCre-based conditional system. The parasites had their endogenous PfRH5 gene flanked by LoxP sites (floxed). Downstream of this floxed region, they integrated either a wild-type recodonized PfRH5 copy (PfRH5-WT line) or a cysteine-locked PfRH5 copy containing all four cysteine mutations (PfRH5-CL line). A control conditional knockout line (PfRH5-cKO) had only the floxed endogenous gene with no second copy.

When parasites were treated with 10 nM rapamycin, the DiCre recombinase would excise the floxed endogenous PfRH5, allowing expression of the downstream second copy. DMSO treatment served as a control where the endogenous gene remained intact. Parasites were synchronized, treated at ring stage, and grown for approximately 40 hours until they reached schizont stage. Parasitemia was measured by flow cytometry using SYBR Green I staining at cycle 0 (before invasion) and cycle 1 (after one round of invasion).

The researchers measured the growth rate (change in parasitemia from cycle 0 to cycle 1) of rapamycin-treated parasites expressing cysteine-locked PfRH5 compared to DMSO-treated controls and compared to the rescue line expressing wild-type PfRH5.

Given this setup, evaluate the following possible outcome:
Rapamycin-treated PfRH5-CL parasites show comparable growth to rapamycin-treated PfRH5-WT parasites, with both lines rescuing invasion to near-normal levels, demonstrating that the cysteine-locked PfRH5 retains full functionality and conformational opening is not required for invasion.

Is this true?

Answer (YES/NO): YES